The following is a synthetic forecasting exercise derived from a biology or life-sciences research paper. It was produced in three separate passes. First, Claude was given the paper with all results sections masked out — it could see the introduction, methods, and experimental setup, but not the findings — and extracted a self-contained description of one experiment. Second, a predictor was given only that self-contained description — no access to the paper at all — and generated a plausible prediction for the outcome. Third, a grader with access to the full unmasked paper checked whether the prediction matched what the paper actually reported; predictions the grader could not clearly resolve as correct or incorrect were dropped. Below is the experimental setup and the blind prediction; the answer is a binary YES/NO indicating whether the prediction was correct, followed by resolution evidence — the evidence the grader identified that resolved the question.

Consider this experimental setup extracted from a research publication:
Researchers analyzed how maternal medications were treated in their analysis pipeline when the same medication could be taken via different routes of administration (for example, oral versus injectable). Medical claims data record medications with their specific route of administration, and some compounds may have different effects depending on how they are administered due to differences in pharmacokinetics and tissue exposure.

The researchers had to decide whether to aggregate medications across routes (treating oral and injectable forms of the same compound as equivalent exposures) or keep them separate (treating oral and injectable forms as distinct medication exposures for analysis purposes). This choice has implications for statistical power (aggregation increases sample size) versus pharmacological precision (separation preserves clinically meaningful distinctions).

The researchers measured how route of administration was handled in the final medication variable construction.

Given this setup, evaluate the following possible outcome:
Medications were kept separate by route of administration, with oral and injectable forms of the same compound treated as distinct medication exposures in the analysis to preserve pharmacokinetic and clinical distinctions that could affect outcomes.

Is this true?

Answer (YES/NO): YES